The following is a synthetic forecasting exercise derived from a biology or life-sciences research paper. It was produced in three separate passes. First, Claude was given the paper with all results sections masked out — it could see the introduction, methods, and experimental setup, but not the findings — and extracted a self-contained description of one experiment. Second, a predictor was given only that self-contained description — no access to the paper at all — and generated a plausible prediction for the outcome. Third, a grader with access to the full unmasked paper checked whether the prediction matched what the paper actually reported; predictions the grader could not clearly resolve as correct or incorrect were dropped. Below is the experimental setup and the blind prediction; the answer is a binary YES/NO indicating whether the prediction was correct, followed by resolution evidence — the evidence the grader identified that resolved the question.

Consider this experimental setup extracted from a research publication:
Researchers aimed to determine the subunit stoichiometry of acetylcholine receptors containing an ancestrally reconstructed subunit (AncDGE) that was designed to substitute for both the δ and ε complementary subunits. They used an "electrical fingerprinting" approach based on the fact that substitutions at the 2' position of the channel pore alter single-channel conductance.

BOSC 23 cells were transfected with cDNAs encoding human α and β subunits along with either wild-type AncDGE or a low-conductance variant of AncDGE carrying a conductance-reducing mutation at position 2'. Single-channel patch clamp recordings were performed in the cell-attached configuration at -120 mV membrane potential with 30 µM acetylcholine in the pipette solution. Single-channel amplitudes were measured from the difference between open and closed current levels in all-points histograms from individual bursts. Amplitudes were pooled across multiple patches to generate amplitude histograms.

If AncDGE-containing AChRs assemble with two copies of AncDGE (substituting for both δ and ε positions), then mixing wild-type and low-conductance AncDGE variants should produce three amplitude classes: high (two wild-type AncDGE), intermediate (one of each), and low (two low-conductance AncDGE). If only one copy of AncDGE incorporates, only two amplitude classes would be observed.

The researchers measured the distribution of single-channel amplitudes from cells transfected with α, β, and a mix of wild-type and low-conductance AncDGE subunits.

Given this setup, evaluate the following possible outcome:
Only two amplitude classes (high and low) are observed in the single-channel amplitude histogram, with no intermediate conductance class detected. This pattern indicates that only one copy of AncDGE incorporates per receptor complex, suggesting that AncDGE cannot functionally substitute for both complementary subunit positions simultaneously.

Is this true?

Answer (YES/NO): NO